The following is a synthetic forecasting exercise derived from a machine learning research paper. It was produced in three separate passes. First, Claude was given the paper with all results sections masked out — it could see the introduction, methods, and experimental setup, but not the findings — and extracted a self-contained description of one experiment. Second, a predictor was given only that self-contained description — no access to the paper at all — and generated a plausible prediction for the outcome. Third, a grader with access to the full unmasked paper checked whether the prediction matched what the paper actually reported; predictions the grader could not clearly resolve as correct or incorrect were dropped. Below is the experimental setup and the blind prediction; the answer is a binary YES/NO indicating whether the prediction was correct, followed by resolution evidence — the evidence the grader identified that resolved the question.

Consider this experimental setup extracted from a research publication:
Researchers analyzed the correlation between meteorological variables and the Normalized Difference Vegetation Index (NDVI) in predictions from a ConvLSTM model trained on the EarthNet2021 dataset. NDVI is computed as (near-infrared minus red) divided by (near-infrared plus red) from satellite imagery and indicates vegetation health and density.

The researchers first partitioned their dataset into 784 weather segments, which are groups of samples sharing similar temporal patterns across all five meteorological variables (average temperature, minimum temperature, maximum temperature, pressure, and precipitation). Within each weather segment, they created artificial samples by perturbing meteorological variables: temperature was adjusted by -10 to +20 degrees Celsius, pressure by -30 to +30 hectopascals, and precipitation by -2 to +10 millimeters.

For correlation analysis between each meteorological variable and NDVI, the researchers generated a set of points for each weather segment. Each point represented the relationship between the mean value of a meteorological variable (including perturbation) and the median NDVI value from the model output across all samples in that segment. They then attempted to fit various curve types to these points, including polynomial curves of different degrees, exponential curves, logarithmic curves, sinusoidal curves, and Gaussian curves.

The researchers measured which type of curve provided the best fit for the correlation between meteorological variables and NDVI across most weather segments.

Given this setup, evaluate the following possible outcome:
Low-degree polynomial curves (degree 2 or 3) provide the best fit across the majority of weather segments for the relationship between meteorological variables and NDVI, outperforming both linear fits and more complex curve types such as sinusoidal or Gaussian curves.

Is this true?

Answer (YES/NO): YES